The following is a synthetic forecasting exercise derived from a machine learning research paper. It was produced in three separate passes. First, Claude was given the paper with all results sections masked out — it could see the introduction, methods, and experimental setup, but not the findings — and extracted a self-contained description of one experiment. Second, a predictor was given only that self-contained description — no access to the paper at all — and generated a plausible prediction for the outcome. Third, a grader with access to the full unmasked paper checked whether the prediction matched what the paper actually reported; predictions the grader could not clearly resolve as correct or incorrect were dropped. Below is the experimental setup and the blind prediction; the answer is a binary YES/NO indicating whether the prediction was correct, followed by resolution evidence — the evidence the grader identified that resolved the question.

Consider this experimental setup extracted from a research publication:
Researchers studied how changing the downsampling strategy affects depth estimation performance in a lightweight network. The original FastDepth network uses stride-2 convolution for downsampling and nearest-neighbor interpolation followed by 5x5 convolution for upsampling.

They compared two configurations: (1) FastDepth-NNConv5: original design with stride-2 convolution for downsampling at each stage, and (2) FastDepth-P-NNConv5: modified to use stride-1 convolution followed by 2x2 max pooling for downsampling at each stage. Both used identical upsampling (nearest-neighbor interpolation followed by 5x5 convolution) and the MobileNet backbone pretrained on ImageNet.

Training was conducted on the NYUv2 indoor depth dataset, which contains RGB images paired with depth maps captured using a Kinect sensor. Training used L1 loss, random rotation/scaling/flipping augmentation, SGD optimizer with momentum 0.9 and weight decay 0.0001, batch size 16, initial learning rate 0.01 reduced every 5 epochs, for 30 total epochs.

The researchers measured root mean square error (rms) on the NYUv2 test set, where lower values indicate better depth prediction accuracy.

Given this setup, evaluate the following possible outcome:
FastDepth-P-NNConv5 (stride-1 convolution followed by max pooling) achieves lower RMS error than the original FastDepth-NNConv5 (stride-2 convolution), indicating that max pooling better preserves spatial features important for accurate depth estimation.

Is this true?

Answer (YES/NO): NO